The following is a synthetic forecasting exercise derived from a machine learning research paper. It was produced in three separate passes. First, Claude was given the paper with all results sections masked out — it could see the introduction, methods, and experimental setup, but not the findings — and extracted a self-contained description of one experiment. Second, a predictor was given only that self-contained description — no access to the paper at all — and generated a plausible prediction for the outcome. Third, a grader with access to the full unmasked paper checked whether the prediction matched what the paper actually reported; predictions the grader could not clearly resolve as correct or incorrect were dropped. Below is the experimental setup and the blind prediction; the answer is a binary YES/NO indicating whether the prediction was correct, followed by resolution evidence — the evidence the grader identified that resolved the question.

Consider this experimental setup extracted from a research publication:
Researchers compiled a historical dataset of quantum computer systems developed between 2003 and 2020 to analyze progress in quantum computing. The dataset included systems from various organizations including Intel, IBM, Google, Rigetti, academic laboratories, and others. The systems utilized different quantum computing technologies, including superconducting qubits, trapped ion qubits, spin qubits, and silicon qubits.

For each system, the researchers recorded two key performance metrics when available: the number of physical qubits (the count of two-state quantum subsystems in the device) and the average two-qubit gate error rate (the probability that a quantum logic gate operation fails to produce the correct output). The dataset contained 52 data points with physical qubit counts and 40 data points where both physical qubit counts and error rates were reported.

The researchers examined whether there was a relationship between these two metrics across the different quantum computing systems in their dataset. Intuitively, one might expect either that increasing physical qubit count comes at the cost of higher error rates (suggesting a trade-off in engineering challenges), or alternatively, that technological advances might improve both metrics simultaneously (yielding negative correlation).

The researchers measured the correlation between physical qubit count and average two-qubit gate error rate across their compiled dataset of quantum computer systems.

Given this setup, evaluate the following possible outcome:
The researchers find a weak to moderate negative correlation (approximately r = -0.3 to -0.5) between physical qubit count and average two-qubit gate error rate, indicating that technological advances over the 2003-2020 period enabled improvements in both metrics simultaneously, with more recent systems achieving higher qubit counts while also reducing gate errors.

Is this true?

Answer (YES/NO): NO